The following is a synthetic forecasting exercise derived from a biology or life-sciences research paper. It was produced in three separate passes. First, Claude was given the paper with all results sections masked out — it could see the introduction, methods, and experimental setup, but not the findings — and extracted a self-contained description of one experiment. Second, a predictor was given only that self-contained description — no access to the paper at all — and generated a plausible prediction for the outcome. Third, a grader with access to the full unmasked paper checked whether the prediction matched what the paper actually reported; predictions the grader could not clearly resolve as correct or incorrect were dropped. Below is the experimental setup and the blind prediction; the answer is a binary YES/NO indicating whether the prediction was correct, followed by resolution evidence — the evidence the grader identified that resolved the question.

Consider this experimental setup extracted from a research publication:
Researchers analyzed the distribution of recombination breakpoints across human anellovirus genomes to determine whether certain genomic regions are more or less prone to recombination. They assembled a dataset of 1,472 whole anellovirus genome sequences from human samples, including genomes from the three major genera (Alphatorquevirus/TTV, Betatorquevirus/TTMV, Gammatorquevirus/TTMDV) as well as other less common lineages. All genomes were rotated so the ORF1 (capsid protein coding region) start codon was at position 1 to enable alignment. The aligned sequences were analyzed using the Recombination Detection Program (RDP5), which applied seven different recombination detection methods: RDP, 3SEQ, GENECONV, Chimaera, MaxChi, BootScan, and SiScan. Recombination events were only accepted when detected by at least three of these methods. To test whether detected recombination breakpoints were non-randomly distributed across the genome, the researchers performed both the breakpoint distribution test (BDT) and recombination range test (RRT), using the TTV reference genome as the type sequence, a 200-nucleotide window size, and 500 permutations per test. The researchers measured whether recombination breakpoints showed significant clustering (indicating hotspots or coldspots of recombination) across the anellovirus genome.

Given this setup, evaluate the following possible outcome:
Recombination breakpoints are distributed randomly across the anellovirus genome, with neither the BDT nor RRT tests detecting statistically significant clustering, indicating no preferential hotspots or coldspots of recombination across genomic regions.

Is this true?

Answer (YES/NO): NO